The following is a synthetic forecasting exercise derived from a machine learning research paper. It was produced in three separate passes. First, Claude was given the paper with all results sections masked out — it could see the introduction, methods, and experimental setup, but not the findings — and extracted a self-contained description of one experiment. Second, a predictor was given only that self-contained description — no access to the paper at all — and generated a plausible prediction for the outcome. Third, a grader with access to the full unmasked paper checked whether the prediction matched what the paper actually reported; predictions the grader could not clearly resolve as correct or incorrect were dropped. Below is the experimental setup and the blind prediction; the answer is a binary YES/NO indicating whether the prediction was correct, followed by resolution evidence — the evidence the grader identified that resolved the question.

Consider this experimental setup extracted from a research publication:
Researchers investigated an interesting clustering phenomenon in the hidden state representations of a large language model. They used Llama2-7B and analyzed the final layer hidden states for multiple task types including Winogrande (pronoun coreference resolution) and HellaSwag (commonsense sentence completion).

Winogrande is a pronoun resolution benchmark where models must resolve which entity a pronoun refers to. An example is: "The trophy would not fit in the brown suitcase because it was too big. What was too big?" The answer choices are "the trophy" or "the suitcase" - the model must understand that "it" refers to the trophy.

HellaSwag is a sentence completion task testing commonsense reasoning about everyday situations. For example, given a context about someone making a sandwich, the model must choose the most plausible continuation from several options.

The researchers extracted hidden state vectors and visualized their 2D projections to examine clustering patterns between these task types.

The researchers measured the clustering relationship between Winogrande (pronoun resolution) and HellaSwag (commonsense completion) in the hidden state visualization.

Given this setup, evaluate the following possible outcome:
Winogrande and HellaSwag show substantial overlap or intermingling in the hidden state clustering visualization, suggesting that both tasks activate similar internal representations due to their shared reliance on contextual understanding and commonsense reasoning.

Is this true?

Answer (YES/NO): NO